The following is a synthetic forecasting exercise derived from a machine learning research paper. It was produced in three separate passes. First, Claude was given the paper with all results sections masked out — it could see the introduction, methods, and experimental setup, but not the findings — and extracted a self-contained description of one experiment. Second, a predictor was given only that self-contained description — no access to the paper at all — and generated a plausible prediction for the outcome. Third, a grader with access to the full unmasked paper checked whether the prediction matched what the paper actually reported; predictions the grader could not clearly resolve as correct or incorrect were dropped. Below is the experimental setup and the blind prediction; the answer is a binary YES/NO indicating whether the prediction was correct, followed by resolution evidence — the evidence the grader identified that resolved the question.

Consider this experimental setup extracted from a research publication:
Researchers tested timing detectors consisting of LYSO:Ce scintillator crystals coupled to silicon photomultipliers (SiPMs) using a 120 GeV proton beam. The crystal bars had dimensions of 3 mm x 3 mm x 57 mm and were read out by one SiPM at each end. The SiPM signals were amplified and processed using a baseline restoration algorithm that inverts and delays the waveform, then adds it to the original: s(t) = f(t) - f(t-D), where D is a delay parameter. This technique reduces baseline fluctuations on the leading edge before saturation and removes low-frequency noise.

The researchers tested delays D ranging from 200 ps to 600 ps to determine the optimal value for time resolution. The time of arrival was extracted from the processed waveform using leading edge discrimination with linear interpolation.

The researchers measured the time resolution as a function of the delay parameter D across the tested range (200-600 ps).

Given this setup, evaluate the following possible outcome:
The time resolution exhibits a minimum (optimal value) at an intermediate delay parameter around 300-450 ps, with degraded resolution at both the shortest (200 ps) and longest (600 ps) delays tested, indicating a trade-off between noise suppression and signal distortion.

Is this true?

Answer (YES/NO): NO